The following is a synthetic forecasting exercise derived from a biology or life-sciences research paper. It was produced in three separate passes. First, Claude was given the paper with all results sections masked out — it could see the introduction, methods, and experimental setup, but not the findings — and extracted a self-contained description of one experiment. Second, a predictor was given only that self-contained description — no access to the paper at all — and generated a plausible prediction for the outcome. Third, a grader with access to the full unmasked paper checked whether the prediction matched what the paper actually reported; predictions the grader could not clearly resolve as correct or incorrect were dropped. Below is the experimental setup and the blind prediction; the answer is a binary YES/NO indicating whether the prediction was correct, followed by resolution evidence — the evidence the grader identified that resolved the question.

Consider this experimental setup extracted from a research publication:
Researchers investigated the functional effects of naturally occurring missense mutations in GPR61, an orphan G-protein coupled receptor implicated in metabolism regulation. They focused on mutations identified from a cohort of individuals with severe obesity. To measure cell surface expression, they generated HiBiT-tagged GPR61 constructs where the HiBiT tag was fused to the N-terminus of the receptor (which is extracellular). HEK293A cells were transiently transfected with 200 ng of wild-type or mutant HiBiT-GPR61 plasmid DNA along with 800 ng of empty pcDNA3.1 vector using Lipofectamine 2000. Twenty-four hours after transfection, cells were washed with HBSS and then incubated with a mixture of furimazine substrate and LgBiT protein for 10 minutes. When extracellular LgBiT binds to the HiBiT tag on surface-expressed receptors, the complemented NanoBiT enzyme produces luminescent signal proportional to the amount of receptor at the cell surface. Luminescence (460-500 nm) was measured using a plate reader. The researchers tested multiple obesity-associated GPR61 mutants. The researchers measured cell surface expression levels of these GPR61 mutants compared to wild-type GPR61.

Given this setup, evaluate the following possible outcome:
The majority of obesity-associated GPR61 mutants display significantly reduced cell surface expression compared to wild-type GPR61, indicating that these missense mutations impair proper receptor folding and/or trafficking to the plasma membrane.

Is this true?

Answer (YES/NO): YES